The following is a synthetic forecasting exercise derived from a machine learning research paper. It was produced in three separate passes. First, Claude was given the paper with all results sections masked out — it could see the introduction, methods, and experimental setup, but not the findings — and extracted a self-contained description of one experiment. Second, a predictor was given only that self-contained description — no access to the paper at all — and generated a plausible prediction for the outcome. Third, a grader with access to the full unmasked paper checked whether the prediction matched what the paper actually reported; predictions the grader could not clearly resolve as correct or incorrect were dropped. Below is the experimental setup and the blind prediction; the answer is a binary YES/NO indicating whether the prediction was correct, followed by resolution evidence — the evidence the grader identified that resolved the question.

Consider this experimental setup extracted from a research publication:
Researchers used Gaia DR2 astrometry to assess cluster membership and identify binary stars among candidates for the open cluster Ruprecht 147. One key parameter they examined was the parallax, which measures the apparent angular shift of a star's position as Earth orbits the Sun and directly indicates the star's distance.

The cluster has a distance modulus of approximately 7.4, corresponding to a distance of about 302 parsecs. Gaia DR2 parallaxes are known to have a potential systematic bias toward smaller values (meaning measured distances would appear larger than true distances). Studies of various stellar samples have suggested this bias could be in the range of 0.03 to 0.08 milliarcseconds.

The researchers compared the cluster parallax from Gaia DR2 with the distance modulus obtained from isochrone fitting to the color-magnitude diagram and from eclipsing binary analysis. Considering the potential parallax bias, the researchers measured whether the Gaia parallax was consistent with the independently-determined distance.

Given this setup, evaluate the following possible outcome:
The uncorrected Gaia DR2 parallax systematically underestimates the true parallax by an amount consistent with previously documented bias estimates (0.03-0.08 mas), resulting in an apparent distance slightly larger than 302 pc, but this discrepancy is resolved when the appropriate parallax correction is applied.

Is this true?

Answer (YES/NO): YES